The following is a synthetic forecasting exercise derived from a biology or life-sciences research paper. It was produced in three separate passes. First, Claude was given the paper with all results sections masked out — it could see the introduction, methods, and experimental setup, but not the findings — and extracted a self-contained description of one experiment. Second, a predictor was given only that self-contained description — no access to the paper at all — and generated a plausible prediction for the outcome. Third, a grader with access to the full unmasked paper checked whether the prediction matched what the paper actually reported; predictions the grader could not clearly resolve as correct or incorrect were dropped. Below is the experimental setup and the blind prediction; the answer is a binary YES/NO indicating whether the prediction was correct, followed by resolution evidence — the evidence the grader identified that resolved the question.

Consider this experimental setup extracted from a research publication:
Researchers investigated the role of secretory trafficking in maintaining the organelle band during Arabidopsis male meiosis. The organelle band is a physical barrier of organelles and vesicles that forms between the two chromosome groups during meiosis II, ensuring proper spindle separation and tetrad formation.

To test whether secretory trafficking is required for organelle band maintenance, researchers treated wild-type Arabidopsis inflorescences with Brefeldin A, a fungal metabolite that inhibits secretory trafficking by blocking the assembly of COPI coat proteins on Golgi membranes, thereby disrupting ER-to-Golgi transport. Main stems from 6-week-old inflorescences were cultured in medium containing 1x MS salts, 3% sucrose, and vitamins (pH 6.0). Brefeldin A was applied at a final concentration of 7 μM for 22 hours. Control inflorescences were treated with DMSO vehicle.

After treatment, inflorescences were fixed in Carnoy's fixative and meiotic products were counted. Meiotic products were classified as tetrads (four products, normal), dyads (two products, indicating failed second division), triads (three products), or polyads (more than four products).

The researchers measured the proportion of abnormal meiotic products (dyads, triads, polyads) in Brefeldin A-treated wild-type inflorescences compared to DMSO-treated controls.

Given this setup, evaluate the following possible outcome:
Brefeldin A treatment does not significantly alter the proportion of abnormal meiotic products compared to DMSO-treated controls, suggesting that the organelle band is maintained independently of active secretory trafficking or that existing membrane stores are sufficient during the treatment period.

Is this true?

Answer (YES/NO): YES